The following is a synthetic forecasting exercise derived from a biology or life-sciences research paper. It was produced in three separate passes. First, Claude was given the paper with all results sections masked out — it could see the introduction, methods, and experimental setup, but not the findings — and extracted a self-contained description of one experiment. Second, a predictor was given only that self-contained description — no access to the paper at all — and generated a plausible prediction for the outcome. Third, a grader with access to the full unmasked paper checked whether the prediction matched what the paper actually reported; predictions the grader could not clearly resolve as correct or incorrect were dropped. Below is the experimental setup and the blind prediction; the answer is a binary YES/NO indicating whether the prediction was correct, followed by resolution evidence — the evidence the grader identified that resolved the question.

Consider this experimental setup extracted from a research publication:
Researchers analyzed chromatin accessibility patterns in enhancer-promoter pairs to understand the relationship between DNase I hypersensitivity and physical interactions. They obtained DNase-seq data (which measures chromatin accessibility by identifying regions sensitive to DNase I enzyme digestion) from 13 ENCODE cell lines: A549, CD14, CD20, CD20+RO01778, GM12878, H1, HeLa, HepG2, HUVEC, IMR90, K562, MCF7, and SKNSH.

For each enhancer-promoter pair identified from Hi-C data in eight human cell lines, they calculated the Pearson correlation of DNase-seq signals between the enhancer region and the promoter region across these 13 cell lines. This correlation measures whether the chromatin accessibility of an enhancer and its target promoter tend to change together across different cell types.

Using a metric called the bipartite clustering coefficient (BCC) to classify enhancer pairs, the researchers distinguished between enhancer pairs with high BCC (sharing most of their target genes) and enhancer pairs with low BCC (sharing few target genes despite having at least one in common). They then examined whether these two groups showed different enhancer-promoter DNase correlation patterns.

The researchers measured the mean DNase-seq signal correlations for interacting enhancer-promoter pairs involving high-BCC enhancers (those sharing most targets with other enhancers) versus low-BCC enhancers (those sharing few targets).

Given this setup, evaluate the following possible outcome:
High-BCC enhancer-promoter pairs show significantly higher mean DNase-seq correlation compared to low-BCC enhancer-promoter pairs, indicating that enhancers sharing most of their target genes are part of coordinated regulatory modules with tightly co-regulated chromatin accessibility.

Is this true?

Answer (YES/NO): NO